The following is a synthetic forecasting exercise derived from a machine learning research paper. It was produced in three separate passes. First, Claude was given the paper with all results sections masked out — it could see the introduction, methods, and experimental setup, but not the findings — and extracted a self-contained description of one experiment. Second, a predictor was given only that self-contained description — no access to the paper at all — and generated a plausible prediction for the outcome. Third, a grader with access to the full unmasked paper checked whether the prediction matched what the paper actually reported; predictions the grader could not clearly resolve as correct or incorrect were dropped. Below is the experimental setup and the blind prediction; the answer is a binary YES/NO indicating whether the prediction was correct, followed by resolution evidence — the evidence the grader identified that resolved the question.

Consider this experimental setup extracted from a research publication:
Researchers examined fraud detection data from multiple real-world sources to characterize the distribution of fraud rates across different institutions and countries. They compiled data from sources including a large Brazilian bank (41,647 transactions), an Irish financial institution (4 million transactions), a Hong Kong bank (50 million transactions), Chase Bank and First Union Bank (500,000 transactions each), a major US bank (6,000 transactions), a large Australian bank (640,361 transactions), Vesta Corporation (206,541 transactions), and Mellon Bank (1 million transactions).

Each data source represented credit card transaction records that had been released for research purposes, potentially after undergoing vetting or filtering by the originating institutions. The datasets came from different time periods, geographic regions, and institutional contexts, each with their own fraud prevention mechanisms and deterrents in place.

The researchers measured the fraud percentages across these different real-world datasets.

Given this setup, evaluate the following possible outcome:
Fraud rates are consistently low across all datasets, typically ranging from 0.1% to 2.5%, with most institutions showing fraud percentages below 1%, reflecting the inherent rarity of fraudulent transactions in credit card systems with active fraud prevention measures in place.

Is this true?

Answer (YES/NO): NO